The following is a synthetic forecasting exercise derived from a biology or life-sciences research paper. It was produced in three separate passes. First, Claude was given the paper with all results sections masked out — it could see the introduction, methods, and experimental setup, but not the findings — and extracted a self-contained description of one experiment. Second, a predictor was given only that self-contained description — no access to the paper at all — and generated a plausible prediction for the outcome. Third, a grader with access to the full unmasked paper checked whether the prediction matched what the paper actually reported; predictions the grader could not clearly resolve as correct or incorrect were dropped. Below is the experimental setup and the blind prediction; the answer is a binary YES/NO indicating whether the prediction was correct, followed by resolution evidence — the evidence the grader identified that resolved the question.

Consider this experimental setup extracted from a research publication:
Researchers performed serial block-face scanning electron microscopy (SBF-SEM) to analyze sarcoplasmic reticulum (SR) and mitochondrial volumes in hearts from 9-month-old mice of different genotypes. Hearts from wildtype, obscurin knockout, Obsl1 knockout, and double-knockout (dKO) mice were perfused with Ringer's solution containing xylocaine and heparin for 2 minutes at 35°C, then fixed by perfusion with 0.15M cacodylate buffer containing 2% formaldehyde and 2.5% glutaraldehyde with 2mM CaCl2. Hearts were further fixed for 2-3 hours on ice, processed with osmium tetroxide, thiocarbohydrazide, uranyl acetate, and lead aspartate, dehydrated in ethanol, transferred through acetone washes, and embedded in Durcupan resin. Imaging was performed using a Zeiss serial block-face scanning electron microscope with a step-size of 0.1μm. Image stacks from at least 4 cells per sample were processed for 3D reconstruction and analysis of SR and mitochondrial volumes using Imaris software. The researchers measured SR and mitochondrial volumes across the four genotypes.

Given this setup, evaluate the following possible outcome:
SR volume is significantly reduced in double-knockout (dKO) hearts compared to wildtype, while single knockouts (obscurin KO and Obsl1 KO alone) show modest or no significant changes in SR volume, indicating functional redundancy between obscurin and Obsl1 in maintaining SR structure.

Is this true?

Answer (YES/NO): NO